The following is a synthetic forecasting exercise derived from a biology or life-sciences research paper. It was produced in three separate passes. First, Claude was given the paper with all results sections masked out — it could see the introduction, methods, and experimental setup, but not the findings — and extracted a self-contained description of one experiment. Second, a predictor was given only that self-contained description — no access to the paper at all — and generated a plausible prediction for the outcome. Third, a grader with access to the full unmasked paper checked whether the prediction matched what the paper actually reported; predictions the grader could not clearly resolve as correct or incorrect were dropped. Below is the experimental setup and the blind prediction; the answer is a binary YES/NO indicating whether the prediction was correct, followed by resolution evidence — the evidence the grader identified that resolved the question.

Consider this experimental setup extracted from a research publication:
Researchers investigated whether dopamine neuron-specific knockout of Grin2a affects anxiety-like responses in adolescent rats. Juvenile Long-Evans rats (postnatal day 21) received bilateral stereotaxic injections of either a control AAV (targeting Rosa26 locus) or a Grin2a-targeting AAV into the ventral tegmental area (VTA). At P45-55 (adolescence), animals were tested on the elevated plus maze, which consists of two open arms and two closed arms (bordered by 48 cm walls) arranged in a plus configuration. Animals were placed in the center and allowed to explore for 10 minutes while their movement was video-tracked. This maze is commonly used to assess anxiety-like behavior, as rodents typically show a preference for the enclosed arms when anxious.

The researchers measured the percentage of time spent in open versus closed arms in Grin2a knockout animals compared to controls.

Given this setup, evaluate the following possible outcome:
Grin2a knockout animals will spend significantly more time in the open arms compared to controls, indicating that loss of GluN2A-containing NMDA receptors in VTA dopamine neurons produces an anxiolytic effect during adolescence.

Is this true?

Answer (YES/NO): NO